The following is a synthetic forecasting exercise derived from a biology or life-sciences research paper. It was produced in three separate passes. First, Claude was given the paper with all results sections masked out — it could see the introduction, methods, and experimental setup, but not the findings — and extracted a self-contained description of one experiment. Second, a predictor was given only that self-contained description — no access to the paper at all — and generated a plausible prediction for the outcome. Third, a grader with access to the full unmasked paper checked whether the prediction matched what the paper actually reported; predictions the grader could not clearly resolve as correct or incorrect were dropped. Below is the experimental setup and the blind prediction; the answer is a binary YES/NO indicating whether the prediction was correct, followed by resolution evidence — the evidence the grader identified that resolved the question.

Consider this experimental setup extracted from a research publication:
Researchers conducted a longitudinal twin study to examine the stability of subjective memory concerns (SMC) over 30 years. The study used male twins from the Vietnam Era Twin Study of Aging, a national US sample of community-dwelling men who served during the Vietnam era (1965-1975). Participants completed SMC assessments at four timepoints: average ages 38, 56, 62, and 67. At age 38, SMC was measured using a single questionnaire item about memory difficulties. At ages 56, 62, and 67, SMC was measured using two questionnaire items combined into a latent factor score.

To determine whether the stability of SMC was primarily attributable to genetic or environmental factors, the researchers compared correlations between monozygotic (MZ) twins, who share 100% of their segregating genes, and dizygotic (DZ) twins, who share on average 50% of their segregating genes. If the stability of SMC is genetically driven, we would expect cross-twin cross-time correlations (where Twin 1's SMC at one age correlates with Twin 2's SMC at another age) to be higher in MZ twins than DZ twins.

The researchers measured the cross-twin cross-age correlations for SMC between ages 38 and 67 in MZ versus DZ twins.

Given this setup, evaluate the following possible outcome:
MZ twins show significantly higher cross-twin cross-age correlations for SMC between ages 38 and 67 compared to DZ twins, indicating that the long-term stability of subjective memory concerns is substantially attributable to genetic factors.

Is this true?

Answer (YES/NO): YES